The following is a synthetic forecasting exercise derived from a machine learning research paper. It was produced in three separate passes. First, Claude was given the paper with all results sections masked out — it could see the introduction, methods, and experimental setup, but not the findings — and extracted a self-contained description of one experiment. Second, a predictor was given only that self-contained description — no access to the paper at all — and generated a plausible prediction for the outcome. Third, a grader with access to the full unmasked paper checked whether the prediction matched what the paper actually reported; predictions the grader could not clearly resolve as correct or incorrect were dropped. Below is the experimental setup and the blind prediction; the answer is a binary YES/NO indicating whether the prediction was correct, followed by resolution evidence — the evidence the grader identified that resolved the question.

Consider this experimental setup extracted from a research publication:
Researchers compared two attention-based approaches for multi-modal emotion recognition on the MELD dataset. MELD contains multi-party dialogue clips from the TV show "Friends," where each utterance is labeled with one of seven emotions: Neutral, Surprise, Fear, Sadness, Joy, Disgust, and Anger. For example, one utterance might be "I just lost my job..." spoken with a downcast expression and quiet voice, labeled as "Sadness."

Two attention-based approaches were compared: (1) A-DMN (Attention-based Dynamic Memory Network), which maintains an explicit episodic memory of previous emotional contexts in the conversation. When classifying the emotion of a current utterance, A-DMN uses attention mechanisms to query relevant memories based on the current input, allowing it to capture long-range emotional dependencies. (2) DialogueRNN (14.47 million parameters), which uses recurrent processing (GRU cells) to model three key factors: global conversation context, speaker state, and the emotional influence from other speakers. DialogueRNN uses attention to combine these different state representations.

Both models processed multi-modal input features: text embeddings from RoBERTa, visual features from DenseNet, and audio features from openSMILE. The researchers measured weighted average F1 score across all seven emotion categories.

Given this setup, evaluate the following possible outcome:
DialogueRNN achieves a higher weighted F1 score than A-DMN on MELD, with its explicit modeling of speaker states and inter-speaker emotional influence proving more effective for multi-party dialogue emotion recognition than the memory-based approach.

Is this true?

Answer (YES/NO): NO